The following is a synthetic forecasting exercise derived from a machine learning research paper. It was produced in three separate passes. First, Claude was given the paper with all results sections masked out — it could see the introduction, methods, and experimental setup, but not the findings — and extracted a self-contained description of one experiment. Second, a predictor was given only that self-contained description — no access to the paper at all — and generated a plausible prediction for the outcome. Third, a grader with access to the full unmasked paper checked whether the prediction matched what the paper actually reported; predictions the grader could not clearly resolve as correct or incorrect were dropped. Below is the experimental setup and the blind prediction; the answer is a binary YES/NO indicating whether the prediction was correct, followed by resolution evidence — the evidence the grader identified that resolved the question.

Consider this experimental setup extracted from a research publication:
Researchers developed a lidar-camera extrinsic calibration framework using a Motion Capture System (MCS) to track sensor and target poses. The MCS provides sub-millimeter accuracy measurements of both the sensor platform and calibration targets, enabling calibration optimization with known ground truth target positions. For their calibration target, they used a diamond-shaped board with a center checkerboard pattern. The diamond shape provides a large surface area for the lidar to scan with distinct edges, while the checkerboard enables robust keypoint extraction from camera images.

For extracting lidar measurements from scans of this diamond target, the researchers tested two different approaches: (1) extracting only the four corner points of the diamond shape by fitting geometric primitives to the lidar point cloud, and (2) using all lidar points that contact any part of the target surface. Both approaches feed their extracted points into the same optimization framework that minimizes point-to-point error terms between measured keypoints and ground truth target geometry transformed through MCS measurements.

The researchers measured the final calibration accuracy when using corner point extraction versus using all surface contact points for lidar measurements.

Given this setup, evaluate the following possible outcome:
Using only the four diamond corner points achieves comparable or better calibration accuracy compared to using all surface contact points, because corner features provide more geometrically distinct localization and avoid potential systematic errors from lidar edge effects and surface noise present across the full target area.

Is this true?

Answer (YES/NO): NO